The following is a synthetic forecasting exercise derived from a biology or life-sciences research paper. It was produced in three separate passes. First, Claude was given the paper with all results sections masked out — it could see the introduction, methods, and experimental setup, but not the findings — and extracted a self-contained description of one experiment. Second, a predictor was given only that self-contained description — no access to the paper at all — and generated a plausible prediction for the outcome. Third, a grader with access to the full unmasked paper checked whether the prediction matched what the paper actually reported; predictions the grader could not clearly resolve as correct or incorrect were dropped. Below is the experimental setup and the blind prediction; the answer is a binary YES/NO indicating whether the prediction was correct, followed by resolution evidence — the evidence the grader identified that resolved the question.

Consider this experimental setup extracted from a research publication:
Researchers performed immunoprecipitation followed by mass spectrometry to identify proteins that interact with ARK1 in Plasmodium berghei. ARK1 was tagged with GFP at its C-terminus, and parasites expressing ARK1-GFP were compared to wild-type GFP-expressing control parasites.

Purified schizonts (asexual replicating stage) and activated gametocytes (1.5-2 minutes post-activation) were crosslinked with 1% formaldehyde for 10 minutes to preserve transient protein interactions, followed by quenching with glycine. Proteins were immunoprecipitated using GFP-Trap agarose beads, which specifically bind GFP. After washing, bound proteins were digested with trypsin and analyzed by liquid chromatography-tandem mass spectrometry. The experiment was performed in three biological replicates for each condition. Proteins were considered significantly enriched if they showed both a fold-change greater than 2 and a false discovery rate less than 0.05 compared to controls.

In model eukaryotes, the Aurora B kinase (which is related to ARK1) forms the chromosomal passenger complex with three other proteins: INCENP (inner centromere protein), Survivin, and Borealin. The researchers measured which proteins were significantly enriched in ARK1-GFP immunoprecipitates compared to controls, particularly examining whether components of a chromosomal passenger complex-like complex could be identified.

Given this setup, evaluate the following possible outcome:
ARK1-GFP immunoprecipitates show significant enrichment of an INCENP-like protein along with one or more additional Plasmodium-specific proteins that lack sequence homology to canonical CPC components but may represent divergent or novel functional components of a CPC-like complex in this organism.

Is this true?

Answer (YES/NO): NO